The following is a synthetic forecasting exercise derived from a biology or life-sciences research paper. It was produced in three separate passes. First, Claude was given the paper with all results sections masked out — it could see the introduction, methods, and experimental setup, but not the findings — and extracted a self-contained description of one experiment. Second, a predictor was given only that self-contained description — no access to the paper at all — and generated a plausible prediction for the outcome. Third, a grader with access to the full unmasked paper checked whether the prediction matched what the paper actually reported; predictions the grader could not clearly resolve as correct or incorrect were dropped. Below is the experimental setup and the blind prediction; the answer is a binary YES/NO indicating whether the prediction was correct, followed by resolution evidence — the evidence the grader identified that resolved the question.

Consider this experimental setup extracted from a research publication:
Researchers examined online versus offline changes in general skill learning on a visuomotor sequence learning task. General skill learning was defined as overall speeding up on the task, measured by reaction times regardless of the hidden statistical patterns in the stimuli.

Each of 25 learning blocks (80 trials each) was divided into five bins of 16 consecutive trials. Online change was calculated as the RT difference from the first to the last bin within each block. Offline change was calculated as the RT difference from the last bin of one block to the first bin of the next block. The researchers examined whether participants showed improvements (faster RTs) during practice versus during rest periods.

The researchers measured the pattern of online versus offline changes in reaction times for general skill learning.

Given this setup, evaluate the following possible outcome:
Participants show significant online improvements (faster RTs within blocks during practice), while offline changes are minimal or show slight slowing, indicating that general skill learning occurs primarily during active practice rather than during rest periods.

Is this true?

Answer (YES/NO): NO